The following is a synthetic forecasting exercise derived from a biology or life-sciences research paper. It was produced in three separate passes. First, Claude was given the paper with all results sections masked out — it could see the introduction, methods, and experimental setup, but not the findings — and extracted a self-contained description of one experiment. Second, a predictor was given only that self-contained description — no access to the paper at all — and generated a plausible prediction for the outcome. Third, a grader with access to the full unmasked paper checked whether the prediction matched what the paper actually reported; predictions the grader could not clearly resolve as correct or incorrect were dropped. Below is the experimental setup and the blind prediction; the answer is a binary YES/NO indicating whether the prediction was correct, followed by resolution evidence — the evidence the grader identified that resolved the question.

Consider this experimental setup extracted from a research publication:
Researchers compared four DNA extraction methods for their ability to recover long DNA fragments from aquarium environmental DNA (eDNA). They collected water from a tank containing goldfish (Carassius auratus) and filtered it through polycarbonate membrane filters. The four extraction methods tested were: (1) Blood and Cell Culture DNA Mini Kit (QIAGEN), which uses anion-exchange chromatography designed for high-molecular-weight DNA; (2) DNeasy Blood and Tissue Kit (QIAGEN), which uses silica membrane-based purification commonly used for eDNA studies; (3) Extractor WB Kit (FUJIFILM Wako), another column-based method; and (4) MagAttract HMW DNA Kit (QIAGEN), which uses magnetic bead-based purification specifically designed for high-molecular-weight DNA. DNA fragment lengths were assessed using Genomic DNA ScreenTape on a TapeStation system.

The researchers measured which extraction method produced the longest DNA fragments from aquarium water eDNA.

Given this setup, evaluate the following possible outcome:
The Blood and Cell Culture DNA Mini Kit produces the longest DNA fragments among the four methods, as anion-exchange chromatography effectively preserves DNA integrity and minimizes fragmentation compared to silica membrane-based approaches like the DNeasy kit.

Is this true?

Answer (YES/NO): NO